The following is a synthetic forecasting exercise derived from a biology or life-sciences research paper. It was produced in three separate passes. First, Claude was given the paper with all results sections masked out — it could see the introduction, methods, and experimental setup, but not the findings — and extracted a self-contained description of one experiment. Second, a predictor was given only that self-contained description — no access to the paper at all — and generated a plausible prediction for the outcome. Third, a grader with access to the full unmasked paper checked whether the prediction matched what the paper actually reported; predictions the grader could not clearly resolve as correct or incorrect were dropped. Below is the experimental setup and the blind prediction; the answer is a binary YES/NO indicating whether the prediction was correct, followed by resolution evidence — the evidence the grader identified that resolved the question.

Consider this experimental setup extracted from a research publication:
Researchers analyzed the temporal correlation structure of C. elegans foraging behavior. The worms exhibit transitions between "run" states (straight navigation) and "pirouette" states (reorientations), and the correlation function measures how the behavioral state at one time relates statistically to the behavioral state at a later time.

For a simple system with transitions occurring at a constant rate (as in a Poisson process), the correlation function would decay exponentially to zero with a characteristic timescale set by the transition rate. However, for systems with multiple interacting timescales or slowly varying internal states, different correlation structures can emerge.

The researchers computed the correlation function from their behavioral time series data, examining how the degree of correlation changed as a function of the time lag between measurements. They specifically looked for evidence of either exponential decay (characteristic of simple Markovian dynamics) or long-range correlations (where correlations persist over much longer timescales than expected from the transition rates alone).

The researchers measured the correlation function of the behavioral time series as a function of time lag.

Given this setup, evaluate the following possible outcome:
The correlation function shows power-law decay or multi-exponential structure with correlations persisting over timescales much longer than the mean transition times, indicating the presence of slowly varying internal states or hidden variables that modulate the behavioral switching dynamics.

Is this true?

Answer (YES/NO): YES